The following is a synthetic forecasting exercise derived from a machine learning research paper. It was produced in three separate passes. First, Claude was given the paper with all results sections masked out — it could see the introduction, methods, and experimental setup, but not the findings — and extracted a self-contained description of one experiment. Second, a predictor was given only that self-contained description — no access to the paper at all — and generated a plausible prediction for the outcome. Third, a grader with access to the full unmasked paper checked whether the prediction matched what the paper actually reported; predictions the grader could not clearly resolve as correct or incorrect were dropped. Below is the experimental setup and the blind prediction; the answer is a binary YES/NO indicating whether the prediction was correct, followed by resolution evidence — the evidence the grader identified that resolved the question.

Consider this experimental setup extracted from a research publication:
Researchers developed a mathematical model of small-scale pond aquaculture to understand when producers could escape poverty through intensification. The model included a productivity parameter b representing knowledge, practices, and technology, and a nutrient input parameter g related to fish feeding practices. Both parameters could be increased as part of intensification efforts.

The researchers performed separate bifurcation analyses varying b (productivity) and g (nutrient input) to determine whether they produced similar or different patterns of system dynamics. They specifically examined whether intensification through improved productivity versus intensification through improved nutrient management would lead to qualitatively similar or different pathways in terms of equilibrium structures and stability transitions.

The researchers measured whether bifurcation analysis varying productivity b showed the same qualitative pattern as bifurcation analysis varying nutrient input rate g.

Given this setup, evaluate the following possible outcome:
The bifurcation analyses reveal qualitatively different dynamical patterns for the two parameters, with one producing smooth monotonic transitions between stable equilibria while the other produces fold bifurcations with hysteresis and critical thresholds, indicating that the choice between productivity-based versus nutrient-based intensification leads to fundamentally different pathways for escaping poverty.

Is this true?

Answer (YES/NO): NO